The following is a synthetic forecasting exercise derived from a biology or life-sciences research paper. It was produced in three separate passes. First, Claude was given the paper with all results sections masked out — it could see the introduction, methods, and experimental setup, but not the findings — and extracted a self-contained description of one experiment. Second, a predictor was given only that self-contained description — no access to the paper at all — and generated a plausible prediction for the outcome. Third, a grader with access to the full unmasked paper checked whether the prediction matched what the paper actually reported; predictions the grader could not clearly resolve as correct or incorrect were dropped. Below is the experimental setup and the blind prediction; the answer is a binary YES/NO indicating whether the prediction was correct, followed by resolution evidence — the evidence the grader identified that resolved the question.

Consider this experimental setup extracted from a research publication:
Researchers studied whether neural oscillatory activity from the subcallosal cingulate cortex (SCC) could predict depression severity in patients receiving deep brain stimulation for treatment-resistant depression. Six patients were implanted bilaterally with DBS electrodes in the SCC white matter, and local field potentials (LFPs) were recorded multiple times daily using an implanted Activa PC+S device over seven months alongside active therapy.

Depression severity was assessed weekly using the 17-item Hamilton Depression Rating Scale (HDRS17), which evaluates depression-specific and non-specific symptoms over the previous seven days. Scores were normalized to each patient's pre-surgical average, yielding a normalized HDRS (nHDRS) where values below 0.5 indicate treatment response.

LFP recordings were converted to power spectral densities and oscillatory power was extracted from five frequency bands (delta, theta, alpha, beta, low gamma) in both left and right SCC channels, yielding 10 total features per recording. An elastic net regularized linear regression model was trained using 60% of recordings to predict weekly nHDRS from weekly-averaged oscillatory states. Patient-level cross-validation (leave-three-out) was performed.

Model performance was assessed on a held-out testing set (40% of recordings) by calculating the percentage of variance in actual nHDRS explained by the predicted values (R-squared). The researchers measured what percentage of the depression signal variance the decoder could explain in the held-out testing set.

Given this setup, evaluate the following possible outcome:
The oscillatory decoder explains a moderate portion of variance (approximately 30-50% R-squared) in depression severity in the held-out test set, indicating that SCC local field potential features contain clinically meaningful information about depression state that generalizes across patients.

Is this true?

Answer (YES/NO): NO